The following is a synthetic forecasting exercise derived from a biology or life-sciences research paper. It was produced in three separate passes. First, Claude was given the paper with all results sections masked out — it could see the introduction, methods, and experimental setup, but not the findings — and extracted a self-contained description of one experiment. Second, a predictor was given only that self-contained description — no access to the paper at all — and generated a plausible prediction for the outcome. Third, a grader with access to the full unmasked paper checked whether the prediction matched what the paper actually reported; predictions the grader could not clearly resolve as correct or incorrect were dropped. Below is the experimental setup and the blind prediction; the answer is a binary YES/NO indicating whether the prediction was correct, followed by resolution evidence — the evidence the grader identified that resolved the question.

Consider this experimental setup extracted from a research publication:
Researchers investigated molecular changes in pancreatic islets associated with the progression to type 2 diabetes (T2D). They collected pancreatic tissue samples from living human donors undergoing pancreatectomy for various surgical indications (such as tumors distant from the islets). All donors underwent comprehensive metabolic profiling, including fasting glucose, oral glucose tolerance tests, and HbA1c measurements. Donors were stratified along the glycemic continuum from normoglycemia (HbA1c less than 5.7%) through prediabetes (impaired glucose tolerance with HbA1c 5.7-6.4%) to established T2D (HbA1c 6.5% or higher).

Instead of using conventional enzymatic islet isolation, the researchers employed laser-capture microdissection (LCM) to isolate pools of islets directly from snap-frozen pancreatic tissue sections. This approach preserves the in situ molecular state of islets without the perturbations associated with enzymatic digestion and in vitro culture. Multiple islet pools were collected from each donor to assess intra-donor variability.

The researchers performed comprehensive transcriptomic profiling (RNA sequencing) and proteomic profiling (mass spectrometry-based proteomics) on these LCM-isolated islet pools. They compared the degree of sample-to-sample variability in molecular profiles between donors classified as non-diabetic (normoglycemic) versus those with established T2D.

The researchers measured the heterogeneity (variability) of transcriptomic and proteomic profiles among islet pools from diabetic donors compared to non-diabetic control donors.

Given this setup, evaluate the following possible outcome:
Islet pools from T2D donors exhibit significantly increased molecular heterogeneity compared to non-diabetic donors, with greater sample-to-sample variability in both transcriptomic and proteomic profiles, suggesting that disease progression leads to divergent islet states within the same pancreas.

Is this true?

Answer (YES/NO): YES